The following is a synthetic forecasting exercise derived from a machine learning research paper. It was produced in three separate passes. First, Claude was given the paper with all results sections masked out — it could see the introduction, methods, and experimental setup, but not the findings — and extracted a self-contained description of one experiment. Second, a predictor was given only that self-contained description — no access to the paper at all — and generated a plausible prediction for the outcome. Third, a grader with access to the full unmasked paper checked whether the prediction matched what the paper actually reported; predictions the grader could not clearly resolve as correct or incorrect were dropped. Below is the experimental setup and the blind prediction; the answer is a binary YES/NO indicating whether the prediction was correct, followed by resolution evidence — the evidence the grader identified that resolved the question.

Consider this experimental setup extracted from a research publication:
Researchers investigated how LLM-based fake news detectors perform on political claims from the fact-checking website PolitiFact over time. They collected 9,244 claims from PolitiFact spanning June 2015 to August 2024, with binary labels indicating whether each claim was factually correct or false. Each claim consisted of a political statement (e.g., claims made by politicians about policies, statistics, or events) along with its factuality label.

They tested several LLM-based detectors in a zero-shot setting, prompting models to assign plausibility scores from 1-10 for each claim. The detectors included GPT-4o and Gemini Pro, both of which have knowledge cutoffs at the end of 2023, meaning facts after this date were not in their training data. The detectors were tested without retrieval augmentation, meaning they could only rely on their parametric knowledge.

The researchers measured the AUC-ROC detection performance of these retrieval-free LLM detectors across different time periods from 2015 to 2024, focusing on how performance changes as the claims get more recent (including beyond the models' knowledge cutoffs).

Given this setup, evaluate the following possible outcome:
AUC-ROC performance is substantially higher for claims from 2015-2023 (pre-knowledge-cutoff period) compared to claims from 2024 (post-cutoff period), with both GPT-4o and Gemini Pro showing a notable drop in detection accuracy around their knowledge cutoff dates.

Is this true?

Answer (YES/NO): NO